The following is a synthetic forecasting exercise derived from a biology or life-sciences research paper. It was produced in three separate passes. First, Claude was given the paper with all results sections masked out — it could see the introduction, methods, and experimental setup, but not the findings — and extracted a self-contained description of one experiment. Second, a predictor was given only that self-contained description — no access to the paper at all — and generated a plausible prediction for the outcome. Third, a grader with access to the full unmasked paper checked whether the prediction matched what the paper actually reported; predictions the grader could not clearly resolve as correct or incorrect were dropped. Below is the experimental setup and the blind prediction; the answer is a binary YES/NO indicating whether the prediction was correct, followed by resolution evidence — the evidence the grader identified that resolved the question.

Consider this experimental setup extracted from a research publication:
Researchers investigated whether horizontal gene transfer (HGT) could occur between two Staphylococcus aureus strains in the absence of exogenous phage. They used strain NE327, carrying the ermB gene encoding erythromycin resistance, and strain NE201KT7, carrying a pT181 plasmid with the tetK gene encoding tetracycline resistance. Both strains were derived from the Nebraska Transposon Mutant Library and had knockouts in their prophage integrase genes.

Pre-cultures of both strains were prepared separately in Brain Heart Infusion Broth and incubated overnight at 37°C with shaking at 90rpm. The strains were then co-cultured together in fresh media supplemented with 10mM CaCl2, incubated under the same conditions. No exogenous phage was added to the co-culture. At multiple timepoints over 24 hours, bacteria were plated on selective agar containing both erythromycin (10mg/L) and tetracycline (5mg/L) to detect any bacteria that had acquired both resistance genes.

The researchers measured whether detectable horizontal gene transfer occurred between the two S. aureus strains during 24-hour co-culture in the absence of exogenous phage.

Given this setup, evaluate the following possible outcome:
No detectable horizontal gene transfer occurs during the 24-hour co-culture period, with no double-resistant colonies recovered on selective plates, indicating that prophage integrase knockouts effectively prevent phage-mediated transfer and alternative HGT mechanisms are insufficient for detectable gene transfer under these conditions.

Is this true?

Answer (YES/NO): YES